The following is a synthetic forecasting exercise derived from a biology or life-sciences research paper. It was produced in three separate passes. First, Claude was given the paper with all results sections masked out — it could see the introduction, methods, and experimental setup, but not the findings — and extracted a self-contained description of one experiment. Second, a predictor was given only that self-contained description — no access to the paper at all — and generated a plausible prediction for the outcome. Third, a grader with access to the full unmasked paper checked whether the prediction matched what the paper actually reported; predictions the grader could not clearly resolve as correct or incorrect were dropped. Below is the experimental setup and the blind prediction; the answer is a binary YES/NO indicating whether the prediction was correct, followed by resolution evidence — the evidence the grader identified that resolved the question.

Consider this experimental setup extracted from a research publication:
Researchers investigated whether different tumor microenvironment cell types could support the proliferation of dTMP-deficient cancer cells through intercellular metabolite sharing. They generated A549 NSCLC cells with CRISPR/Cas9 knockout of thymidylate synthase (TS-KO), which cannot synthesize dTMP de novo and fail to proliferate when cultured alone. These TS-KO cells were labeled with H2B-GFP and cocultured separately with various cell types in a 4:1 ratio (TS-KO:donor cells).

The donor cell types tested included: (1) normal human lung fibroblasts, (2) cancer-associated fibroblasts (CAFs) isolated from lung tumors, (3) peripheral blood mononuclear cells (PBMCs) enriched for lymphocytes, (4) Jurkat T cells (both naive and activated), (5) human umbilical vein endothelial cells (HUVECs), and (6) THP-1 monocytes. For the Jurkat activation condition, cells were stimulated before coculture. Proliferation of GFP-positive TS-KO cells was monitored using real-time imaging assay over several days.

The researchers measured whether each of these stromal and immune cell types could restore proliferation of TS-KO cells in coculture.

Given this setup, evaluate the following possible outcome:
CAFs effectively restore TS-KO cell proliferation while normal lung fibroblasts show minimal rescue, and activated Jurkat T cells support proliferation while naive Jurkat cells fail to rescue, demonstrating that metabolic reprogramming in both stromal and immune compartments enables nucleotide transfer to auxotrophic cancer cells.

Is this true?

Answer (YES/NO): NO